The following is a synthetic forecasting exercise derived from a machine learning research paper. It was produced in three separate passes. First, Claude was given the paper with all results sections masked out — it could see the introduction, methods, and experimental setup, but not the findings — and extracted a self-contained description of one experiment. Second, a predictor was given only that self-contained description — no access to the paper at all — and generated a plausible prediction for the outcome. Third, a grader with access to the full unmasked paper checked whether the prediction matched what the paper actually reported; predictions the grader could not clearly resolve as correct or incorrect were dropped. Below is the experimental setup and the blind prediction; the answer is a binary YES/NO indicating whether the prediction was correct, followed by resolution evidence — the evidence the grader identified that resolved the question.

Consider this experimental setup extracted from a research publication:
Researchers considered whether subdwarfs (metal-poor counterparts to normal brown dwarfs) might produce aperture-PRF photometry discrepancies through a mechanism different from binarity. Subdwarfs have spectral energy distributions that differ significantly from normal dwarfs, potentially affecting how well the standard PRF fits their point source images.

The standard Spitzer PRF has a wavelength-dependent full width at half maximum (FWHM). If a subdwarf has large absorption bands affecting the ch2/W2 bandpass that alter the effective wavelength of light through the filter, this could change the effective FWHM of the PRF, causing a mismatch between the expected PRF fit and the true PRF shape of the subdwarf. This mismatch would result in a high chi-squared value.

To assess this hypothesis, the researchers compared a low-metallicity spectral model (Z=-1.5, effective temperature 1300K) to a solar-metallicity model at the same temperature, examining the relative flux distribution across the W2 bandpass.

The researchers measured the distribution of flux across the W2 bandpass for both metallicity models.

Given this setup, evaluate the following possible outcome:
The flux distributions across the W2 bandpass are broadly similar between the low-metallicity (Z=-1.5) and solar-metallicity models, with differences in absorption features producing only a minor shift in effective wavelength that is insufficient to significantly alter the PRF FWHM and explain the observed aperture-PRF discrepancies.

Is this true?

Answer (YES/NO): YES